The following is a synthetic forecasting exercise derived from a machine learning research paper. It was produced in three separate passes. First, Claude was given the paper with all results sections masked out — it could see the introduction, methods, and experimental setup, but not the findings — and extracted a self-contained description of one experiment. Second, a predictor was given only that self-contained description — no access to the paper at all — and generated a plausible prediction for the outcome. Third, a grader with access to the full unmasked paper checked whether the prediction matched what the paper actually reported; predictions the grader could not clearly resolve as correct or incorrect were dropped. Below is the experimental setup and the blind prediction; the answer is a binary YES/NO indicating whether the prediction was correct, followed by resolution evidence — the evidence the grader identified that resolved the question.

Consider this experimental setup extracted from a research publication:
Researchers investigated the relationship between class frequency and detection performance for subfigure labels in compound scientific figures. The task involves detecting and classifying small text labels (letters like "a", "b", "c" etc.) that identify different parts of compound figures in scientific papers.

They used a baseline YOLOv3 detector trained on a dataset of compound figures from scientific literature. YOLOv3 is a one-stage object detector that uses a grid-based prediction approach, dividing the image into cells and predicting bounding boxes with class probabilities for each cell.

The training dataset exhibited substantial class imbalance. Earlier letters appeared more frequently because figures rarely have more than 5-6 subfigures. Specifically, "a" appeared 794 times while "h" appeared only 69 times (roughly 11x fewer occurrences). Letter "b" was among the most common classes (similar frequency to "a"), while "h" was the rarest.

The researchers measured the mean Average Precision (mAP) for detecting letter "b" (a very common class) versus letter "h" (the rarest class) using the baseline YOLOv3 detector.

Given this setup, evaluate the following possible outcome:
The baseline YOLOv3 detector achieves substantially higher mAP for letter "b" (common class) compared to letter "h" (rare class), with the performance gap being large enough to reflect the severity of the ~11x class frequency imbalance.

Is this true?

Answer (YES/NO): YES